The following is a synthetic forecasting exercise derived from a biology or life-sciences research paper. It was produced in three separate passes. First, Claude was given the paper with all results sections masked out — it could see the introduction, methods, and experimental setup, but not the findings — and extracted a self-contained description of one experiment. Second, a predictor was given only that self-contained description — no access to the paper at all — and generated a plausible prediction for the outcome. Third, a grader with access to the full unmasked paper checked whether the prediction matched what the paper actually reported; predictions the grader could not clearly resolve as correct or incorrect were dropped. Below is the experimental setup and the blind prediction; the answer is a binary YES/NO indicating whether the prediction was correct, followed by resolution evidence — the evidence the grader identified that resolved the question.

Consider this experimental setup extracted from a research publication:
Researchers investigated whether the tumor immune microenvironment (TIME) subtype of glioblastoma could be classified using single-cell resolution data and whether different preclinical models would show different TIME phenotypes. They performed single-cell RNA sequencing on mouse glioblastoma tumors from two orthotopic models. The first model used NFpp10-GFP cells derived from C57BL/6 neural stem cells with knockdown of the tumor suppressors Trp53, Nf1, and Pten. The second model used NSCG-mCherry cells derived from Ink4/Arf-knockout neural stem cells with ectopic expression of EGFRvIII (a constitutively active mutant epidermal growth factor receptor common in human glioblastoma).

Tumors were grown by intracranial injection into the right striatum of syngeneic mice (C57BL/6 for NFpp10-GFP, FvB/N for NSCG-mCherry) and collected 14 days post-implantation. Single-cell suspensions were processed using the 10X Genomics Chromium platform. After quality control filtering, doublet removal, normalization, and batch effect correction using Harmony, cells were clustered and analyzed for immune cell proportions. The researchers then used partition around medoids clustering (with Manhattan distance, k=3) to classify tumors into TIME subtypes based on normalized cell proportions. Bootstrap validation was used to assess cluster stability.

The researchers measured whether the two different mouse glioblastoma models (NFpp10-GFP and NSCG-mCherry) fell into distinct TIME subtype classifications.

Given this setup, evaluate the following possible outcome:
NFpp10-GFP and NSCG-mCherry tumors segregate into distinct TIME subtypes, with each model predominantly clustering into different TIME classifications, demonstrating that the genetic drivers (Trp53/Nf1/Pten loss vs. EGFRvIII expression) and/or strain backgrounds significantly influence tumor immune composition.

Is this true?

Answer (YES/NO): YES